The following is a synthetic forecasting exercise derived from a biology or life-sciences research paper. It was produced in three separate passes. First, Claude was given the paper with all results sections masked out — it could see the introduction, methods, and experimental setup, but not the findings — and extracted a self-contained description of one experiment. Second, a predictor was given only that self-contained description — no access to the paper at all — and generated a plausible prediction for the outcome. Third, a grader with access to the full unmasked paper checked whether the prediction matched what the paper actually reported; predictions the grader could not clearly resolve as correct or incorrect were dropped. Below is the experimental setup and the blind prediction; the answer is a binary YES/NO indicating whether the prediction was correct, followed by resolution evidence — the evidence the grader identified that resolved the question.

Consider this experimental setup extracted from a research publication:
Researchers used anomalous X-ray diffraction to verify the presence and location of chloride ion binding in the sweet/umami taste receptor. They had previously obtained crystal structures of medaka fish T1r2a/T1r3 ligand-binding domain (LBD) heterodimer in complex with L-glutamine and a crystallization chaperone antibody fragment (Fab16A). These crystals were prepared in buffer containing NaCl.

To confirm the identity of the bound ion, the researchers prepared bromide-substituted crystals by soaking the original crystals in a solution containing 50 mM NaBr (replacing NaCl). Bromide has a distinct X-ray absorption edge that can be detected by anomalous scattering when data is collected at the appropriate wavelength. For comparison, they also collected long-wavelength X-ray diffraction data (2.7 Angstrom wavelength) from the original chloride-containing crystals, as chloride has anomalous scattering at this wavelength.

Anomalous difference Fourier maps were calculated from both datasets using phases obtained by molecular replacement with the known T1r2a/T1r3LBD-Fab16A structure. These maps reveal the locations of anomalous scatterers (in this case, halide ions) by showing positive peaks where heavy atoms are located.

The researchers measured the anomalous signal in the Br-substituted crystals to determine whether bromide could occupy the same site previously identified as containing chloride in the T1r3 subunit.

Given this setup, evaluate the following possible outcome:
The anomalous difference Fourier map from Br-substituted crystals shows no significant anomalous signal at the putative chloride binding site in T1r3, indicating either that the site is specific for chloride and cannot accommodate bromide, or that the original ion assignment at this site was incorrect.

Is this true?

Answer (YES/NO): NO